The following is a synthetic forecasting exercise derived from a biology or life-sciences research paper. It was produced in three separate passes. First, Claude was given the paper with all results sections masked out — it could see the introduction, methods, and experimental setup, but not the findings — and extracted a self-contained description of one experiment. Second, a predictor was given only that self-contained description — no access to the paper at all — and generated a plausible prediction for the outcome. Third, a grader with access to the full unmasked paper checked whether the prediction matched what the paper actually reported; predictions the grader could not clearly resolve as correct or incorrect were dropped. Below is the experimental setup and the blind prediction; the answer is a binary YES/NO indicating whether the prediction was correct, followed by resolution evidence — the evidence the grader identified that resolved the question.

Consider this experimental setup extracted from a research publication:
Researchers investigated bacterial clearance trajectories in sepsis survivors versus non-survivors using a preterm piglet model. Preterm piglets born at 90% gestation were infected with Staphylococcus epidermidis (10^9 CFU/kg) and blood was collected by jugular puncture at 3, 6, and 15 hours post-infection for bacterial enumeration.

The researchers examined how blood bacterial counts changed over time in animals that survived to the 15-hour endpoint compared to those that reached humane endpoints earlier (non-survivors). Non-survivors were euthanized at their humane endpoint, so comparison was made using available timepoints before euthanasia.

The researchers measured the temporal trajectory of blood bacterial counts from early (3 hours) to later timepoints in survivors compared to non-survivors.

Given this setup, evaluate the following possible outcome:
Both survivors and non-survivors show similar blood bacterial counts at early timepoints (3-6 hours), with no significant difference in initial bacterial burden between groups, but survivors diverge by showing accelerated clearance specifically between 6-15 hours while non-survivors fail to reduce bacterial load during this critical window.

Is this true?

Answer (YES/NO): NO